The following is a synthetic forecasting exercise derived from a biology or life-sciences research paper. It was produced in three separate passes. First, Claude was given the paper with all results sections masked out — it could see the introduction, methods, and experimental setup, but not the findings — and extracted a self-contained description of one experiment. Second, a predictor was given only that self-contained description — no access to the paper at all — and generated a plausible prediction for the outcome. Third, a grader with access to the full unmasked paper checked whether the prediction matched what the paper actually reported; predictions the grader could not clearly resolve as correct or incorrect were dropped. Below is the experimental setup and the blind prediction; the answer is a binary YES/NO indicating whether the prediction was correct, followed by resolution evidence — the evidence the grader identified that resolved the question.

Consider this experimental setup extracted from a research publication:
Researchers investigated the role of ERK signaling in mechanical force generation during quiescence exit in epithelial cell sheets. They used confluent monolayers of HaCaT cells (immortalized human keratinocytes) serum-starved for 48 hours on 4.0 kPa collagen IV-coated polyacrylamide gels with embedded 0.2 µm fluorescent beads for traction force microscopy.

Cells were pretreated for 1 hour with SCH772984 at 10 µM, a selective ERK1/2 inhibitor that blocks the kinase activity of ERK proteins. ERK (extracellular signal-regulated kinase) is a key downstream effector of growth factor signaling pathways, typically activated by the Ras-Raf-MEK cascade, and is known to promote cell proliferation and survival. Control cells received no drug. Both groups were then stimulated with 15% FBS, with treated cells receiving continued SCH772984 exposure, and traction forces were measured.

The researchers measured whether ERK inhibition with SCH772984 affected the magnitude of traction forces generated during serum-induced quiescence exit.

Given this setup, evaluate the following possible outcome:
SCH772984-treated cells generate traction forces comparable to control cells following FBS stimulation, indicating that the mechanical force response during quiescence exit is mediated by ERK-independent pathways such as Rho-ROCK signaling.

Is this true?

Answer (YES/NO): NO